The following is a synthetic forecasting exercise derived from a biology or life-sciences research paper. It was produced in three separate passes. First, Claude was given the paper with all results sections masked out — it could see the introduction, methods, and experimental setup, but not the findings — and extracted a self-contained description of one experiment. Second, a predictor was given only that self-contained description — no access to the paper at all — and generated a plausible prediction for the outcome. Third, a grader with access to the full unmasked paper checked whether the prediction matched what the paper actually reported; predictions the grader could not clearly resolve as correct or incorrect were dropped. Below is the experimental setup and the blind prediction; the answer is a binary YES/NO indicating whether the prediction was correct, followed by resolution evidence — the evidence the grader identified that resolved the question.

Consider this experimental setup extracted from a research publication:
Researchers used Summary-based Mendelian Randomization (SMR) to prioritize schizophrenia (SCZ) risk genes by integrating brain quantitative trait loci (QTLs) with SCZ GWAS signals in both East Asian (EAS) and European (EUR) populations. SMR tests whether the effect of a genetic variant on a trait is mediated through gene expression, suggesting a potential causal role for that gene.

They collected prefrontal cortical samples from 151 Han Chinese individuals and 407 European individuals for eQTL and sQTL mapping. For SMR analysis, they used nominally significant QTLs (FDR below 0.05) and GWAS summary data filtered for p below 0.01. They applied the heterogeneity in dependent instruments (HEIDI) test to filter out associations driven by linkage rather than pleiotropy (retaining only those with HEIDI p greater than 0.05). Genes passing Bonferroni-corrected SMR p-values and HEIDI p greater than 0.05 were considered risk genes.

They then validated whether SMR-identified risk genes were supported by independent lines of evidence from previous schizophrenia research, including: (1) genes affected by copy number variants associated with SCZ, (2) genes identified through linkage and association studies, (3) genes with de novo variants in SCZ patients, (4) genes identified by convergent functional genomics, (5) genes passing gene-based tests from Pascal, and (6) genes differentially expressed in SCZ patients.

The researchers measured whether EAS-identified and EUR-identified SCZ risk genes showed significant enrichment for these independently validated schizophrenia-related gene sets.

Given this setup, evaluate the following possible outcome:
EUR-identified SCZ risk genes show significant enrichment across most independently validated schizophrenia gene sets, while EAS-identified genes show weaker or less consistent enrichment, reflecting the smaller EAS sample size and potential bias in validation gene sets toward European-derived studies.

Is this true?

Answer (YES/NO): NO